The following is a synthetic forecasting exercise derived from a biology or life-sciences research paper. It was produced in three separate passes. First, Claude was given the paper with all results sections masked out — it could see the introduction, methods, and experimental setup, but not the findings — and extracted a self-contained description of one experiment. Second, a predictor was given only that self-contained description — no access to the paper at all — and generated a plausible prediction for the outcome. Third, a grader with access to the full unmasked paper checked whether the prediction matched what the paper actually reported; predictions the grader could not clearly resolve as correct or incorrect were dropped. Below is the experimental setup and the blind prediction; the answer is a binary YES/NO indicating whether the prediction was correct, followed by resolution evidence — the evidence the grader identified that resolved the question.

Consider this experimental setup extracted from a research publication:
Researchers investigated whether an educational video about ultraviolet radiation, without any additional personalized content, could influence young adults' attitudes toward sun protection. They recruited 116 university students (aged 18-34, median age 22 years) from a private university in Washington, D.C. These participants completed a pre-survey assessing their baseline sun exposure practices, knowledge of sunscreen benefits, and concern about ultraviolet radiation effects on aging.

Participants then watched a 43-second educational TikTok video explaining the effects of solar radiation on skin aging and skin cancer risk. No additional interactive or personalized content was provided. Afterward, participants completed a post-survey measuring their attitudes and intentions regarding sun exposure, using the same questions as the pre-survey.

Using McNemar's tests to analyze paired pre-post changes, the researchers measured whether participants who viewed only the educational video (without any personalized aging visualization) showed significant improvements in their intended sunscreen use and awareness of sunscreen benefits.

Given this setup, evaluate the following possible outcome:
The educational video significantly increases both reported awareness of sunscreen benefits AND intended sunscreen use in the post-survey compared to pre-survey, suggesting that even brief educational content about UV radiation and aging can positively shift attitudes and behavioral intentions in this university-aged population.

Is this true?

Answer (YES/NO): YES